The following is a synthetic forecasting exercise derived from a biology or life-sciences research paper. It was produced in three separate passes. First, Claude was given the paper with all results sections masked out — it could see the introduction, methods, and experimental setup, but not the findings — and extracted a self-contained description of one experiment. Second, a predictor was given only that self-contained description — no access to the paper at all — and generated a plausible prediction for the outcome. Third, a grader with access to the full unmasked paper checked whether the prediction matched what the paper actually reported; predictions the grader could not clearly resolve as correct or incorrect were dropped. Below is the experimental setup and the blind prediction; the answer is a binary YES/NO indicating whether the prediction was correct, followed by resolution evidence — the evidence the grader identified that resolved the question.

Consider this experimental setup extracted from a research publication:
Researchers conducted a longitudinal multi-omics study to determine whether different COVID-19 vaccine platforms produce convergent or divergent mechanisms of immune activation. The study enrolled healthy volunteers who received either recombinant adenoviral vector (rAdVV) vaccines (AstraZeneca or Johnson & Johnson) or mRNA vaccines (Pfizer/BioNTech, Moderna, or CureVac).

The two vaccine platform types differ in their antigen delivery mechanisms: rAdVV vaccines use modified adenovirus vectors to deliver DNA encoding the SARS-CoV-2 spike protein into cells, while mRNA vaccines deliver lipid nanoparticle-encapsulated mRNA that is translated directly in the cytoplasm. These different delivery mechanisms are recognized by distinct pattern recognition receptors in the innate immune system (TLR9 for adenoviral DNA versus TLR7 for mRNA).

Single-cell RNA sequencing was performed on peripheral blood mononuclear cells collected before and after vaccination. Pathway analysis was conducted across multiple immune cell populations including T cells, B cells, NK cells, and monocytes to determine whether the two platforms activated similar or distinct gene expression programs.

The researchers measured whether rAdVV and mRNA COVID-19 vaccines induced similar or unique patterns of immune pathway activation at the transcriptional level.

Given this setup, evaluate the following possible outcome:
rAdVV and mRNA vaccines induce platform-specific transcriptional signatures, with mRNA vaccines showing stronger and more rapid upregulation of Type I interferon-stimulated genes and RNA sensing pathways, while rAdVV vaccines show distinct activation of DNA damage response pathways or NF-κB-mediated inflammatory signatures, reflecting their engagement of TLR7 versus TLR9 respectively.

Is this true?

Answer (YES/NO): NO